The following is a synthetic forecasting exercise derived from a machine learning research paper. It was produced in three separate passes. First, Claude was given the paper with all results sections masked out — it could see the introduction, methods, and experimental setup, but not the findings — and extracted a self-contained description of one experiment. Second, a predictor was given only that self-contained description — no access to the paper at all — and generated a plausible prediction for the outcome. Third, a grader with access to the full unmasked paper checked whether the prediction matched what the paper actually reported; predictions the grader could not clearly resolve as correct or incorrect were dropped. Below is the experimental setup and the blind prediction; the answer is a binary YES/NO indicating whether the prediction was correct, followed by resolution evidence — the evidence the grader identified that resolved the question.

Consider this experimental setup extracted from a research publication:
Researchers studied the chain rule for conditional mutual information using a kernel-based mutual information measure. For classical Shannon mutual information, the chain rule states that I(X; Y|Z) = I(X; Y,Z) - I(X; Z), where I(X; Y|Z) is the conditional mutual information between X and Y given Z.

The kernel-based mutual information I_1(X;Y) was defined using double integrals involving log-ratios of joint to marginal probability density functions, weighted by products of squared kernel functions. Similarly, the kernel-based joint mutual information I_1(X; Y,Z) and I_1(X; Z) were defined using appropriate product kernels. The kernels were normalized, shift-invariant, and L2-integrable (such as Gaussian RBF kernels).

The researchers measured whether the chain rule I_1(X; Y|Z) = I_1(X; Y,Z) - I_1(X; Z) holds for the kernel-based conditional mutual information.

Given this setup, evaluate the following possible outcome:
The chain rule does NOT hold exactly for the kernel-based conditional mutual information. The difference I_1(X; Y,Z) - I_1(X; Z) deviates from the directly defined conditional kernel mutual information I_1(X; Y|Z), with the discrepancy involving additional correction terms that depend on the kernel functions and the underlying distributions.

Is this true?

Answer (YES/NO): NO